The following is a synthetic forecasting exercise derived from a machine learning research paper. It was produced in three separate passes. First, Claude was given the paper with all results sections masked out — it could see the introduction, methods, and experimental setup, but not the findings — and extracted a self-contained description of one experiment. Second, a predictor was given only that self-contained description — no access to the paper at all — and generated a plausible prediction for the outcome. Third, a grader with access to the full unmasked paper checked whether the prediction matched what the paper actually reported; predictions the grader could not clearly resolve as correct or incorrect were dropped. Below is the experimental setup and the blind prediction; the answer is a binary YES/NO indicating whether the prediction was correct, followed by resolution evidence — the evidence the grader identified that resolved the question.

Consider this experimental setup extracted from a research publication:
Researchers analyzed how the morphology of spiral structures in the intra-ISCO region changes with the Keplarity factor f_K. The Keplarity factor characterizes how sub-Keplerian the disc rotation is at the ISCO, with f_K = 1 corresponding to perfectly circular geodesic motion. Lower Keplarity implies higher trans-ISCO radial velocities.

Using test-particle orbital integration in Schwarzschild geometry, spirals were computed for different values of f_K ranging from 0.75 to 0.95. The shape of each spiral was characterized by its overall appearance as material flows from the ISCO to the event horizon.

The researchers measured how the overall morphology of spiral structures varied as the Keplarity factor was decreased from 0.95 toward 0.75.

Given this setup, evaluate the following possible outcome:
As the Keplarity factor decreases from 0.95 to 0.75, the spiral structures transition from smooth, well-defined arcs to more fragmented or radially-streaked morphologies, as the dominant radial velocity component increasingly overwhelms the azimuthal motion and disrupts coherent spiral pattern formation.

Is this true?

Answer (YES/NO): NO